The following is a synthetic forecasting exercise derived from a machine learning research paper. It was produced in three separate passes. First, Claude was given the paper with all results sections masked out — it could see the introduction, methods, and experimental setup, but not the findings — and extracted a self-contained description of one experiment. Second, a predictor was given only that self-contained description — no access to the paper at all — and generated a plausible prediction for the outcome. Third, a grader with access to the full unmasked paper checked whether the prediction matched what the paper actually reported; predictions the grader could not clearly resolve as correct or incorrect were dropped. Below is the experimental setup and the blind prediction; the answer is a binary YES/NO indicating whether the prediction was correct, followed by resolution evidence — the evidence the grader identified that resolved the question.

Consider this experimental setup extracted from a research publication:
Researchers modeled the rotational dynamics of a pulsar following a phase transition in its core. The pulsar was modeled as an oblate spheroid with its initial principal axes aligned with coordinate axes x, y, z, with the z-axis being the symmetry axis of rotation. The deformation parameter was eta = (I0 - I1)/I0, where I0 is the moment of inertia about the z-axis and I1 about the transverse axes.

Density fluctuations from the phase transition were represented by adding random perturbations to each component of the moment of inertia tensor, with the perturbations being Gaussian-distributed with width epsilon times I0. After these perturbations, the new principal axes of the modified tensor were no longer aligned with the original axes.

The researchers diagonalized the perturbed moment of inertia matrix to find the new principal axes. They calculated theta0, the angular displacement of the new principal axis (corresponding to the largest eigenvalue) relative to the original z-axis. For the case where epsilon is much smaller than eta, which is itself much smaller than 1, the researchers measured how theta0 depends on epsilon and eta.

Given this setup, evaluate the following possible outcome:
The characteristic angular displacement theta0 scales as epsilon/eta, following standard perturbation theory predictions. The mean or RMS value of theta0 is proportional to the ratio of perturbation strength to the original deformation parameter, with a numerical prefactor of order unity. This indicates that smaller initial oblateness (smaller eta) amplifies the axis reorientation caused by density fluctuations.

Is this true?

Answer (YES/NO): YES